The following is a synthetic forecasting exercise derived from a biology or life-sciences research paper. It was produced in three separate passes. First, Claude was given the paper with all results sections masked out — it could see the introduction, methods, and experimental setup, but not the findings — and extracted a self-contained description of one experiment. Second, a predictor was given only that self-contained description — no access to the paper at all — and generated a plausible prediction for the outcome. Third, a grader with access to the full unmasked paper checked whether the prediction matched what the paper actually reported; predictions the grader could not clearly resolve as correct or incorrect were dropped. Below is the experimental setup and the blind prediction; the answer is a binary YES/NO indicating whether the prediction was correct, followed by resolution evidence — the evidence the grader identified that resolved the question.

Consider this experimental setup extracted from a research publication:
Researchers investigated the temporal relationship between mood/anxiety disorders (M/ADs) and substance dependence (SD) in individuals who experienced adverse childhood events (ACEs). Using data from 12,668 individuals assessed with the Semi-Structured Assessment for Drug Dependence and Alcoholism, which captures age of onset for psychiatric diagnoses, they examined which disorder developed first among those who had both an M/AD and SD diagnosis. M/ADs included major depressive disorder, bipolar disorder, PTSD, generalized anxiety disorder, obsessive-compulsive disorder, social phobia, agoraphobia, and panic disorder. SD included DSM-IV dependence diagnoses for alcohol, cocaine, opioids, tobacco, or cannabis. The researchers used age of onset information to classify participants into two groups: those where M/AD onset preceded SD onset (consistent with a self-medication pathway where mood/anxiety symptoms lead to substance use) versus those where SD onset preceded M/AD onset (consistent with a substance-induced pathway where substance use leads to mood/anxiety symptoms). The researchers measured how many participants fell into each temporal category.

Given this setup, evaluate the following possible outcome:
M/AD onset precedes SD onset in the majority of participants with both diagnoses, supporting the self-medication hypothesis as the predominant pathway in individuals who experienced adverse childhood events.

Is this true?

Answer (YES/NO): YES